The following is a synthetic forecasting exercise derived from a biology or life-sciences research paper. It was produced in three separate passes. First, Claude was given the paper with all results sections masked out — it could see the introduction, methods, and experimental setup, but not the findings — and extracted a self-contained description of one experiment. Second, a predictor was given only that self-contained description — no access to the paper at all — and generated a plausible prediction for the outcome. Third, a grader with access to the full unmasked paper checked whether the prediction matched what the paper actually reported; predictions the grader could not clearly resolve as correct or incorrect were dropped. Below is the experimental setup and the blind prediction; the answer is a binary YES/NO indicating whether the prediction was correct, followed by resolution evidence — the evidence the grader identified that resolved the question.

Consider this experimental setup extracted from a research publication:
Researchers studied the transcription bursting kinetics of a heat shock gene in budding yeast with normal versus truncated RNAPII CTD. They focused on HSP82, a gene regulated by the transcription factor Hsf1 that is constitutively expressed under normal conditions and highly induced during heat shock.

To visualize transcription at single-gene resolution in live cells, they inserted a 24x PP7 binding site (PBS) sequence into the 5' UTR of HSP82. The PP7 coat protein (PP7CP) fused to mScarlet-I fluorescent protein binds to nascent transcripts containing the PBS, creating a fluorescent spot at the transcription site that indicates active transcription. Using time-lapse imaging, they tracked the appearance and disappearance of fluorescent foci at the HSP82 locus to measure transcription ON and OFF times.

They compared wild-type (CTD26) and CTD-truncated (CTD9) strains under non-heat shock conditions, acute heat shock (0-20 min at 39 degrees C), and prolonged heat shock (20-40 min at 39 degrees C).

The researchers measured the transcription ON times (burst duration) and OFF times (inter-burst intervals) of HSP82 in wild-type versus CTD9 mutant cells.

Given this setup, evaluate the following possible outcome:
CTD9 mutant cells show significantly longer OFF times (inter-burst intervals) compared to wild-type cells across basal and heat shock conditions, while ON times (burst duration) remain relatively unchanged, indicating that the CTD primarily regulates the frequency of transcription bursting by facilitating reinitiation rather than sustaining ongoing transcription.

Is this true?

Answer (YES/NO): NO